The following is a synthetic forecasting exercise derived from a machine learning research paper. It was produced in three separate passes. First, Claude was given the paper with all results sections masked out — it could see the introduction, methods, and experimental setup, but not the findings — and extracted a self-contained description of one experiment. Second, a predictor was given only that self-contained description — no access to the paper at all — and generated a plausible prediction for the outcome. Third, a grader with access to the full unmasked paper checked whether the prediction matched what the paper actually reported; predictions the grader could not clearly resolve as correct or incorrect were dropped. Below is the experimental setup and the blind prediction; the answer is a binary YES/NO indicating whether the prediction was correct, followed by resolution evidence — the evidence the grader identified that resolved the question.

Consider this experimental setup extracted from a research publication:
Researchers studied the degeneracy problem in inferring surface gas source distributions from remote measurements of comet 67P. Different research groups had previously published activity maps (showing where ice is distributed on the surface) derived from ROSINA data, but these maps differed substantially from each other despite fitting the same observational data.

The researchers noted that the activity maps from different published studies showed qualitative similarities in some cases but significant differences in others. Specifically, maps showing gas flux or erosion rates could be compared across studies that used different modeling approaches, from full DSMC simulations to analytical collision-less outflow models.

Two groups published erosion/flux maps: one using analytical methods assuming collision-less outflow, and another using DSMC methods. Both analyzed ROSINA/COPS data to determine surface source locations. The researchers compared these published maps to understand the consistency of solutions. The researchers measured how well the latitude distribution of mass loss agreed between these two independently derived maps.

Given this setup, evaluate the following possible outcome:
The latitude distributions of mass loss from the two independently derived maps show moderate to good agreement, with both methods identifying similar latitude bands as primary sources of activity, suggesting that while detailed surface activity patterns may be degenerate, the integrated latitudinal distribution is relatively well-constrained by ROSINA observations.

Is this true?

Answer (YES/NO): YES